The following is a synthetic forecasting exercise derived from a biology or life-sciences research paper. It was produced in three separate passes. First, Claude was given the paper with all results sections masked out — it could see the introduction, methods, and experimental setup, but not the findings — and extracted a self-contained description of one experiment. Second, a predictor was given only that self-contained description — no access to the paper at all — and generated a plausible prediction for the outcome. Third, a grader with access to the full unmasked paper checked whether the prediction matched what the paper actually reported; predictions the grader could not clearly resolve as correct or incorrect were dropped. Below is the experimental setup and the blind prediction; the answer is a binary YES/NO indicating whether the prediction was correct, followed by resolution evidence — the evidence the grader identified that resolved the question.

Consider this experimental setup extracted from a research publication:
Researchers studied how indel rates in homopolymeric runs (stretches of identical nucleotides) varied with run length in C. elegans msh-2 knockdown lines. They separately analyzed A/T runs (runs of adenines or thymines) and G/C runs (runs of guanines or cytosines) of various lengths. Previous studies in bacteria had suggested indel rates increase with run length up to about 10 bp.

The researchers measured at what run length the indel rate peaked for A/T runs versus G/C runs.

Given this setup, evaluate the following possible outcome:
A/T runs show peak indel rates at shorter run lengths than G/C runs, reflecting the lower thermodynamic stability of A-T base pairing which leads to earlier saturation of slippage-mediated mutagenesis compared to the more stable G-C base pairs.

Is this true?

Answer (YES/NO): NO